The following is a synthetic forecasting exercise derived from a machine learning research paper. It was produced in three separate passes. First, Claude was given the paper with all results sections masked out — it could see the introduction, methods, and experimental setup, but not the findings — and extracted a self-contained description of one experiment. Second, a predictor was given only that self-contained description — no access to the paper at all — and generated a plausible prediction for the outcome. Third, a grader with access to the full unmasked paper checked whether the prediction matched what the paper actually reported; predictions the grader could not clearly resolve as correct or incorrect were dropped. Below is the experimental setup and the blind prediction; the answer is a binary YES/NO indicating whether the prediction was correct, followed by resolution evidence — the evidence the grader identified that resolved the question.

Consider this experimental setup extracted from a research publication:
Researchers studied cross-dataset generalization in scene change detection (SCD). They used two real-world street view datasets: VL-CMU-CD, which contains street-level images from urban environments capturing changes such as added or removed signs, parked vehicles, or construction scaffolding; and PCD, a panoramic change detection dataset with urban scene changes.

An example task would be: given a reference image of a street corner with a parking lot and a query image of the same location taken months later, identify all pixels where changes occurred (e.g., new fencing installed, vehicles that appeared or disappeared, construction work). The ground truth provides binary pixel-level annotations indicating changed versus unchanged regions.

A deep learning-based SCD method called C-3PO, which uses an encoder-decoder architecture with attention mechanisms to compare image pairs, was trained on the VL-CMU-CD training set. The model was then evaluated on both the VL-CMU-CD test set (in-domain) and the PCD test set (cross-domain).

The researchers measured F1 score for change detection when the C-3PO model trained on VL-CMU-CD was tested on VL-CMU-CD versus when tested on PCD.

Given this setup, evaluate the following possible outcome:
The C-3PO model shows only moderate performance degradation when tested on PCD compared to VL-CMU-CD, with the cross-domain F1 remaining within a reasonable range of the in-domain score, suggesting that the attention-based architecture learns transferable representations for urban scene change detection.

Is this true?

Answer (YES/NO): NO